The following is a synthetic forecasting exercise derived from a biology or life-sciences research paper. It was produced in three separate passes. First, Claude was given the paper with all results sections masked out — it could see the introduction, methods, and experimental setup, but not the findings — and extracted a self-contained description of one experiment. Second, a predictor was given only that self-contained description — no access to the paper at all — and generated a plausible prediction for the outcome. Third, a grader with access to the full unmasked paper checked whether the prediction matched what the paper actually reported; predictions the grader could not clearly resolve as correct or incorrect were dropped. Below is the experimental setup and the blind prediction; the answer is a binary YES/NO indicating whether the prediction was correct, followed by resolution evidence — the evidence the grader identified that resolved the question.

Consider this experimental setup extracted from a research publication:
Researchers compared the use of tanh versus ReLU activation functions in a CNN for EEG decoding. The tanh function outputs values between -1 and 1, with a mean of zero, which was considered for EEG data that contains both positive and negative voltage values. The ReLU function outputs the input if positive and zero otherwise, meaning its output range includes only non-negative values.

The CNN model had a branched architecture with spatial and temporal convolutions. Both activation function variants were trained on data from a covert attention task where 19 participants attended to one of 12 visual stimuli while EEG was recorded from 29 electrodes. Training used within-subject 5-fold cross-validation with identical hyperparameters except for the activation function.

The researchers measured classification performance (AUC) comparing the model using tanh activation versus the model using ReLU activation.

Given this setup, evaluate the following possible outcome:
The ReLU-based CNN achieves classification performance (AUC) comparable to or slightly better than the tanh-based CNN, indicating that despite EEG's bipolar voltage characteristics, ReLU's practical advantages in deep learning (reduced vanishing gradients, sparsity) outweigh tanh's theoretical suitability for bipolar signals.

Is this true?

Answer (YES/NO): NO